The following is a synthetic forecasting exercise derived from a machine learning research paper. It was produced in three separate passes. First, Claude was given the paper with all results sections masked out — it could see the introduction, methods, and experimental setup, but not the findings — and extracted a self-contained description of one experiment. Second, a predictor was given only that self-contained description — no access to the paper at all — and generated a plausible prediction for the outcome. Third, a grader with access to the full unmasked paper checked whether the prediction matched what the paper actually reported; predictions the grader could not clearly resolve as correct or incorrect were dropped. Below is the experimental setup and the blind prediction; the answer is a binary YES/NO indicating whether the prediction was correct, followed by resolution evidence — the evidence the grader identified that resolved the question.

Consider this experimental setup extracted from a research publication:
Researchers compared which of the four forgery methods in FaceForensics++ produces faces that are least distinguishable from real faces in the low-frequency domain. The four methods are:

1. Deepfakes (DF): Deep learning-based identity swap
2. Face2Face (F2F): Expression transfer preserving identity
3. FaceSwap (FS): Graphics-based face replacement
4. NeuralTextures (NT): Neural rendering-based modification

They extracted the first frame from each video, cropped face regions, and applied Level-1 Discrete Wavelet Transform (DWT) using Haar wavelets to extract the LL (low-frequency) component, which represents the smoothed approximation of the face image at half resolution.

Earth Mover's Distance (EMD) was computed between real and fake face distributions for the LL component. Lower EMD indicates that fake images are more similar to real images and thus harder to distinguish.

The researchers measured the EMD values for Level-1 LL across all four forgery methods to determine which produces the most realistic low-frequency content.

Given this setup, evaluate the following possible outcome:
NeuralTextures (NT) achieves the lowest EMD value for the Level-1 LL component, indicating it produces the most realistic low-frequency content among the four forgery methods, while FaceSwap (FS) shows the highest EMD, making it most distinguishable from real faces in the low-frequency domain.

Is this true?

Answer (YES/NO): NO